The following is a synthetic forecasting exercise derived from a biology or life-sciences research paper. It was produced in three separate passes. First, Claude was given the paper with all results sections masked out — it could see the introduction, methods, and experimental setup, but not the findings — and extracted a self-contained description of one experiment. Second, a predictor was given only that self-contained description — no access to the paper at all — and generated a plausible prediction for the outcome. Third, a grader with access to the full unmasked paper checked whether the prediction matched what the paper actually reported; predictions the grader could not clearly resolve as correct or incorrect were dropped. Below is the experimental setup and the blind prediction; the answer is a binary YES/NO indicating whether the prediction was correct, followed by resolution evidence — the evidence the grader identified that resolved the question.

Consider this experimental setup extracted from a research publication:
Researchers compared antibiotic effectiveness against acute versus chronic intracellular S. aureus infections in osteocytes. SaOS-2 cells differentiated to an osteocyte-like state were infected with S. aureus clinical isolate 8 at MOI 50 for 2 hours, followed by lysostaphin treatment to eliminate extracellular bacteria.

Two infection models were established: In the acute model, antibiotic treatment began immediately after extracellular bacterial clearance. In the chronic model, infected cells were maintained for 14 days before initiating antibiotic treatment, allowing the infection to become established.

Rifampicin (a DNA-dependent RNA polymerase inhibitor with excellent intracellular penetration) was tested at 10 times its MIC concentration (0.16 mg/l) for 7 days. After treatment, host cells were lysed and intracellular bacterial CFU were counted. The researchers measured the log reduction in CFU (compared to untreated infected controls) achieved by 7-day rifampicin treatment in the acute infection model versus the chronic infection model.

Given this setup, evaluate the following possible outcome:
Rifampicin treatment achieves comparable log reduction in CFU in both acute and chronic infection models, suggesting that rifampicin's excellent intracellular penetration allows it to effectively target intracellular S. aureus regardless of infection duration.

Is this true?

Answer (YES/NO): NO